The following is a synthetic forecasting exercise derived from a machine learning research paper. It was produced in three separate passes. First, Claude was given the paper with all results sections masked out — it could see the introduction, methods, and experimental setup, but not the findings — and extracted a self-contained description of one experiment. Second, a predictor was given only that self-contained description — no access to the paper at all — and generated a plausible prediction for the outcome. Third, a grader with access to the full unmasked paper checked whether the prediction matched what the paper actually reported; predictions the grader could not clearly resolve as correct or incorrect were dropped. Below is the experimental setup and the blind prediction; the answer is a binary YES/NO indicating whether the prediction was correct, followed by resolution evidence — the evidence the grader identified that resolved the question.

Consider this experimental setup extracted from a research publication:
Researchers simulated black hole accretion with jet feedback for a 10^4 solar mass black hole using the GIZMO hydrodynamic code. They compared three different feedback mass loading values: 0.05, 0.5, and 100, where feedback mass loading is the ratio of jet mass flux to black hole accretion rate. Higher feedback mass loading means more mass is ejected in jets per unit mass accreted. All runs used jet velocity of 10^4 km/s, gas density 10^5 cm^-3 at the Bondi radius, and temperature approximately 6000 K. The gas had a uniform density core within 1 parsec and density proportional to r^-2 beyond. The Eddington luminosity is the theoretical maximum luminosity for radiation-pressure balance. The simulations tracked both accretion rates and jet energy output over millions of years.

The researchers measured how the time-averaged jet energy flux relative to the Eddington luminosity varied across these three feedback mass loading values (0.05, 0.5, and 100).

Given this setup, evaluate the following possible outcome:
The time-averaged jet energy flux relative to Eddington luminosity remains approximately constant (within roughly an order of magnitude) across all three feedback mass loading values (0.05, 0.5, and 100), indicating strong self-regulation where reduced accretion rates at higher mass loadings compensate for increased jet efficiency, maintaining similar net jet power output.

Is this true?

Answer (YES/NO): YES